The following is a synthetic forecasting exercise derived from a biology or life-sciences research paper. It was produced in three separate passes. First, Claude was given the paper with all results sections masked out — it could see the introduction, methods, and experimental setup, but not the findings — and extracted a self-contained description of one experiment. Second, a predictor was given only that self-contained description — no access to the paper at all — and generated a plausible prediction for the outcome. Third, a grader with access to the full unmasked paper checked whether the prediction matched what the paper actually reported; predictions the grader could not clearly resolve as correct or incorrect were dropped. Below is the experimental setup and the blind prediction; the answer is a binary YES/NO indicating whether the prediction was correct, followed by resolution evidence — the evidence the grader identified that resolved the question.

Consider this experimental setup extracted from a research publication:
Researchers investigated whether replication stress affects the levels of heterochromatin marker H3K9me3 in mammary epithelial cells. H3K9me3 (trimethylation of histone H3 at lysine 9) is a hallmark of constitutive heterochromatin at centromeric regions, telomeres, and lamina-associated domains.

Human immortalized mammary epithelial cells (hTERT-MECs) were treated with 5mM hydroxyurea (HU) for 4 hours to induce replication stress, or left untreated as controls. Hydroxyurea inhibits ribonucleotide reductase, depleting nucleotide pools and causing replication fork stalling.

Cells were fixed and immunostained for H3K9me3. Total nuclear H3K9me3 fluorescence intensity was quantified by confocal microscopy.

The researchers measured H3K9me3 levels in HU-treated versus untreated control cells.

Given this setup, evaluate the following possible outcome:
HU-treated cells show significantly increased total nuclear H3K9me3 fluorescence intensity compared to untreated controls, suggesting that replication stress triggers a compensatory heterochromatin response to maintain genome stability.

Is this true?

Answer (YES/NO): YES